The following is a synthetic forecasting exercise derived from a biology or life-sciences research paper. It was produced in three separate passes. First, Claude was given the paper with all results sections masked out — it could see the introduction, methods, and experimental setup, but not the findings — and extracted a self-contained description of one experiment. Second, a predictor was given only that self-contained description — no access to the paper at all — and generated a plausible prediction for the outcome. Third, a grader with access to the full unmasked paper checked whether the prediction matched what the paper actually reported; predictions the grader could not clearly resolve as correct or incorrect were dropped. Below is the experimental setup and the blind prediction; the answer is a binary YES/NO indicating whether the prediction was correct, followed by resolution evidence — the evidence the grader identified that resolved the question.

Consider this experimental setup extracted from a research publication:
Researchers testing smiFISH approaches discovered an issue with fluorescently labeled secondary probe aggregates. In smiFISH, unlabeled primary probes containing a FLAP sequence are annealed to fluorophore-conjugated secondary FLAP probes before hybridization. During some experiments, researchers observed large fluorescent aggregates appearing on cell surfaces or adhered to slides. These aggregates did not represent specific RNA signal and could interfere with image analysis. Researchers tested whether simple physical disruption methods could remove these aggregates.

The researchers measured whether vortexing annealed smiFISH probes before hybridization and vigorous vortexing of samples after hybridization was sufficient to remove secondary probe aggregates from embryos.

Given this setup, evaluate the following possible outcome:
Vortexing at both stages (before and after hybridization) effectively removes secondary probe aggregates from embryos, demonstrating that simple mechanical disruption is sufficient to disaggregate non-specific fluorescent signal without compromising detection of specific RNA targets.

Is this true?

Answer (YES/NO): YES